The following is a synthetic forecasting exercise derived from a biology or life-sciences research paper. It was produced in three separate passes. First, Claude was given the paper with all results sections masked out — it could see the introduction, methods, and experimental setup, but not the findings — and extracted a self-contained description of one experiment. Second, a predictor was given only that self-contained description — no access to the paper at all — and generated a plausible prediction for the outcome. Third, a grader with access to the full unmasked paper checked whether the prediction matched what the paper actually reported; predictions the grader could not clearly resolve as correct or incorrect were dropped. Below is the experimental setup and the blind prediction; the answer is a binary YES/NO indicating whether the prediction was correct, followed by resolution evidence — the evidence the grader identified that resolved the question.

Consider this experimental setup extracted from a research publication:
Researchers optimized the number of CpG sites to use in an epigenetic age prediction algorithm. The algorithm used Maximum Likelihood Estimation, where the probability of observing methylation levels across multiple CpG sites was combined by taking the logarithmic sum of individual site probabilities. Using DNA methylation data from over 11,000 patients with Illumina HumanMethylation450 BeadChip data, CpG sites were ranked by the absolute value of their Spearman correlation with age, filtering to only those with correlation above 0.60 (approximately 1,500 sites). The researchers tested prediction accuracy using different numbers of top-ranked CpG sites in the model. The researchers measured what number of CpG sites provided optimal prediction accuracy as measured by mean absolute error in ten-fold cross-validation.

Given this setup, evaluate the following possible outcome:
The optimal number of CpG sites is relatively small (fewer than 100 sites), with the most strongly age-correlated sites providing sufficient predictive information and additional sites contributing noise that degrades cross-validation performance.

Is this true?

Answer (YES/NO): YES